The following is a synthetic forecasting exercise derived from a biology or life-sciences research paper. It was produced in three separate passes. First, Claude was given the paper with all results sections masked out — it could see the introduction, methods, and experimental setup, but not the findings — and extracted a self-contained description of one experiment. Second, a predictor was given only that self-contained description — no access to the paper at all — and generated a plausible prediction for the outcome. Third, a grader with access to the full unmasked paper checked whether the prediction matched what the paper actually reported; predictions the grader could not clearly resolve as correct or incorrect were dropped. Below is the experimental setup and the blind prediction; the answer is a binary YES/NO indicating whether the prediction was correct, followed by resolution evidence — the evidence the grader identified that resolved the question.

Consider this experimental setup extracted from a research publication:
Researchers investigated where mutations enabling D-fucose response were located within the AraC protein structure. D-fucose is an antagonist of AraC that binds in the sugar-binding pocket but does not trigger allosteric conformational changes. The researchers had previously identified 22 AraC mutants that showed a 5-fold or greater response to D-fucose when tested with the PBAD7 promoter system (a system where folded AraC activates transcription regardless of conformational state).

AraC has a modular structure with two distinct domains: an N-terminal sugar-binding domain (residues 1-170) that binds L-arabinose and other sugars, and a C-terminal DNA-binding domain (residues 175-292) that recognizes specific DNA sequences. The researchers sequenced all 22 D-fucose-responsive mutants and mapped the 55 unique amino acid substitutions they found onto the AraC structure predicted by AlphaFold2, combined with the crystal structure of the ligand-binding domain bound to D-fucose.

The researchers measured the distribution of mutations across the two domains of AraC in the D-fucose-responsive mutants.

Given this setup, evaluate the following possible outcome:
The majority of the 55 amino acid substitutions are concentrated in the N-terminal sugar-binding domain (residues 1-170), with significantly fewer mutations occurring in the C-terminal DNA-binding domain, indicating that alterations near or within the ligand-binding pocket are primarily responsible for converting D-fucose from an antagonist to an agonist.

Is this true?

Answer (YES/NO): NO